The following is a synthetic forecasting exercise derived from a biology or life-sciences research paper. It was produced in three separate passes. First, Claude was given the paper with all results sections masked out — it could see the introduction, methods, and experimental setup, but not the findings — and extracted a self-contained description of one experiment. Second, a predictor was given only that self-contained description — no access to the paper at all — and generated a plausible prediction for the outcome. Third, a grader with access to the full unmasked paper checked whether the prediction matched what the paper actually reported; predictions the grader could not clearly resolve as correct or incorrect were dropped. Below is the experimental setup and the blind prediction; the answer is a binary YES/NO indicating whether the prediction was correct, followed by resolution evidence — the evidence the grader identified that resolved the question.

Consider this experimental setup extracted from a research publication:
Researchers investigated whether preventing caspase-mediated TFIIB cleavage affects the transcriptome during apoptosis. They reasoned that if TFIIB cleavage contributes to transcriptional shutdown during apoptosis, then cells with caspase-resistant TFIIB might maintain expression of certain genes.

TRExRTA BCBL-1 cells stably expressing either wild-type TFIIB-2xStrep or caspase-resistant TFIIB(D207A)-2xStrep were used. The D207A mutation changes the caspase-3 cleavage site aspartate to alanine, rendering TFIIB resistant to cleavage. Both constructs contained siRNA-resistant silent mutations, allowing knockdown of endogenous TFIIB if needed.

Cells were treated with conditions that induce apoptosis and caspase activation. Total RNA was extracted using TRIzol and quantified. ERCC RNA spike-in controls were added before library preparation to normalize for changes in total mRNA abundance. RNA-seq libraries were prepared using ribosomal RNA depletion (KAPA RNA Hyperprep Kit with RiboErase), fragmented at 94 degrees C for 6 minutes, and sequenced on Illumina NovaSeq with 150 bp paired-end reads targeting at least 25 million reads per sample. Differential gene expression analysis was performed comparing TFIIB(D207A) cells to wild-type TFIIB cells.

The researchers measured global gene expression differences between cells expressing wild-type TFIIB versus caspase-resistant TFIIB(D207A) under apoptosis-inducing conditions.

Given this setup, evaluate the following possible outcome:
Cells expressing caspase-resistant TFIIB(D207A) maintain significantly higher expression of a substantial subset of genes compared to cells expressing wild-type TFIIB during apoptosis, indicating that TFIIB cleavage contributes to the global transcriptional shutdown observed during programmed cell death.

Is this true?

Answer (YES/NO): NO